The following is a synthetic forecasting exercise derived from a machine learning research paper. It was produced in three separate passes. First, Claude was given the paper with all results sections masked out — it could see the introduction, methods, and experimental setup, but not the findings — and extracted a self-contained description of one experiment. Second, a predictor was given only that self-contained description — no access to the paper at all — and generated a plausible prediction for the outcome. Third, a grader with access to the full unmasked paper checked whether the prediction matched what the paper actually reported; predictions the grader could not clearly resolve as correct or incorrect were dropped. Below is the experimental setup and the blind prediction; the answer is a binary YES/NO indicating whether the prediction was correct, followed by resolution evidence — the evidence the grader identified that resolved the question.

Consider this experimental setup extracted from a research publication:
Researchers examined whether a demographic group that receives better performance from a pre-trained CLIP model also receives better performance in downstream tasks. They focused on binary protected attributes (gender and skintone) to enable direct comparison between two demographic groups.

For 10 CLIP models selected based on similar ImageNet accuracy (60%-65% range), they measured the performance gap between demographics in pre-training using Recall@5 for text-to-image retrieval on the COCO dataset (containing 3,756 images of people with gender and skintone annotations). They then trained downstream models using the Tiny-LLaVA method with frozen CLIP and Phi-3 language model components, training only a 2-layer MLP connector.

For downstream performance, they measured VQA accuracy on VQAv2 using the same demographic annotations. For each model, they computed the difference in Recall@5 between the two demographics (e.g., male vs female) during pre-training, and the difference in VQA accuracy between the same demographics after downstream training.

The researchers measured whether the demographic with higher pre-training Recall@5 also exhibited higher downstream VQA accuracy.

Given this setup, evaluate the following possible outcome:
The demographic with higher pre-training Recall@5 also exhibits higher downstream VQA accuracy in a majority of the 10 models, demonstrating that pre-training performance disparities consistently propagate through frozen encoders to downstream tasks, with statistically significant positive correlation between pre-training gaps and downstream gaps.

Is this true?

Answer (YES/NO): NO